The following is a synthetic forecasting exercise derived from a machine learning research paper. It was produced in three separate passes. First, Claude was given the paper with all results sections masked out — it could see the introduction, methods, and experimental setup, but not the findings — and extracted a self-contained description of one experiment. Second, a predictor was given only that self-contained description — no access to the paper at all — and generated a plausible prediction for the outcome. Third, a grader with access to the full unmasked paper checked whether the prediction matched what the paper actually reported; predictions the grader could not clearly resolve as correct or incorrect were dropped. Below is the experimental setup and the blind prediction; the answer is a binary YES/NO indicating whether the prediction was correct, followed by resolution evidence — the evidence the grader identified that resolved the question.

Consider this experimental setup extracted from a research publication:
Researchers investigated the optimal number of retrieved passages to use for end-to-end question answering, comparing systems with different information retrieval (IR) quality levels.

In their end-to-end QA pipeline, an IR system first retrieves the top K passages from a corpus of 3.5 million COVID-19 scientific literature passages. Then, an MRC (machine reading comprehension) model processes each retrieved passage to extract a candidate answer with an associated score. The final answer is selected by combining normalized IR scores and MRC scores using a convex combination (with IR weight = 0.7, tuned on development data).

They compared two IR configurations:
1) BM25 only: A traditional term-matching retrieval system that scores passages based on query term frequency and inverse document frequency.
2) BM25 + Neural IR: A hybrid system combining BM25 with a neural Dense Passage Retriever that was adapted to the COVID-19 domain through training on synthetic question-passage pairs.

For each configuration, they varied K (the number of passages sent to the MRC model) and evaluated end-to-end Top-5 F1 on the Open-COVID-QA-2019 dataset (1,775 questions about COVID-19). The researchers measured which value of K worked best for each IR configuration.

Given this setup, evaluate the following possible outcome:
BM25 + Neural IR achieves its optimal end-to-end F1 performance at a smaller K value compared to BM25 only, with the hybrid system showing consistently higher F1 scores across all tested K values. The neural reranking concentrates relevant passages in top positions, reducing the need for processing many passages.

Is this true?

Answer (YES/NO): YES